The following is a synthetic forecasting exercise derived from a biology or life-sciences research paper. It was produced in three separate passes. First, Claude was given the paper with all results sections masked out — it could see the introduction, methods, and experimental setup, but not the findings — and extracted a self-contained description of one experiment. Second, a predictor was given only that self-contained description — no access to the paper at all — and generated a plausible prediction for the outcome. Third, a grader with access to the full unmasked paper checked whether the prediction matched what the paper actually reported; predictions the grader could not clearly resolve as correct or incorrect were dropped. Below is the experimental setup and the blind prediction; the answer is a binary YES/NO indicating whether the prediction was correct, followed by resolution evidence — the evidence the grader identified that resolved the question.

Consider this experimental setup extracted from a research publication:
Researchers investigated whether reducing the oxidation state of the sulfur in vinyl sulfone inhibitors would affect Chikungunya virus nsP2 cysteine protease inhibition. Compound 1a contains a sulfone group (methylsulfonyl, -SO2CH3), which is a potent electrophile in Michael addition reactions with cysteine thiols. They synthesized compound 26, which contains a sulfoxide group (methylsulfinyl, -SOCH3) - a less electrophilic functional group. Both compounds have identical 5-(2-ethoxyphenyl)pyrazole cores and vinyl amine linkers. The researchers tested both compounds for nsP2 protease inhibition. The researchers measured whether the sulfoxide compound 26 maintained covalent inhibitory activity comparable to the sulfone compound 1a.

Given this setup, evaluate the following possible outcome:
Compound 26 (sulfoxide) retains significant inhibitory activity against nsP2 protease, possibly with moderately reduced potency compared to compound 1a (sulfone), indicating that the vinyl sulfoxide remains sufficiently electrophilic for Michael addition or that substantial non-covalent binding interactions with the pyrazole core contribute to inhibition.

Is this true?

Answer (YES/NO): NO